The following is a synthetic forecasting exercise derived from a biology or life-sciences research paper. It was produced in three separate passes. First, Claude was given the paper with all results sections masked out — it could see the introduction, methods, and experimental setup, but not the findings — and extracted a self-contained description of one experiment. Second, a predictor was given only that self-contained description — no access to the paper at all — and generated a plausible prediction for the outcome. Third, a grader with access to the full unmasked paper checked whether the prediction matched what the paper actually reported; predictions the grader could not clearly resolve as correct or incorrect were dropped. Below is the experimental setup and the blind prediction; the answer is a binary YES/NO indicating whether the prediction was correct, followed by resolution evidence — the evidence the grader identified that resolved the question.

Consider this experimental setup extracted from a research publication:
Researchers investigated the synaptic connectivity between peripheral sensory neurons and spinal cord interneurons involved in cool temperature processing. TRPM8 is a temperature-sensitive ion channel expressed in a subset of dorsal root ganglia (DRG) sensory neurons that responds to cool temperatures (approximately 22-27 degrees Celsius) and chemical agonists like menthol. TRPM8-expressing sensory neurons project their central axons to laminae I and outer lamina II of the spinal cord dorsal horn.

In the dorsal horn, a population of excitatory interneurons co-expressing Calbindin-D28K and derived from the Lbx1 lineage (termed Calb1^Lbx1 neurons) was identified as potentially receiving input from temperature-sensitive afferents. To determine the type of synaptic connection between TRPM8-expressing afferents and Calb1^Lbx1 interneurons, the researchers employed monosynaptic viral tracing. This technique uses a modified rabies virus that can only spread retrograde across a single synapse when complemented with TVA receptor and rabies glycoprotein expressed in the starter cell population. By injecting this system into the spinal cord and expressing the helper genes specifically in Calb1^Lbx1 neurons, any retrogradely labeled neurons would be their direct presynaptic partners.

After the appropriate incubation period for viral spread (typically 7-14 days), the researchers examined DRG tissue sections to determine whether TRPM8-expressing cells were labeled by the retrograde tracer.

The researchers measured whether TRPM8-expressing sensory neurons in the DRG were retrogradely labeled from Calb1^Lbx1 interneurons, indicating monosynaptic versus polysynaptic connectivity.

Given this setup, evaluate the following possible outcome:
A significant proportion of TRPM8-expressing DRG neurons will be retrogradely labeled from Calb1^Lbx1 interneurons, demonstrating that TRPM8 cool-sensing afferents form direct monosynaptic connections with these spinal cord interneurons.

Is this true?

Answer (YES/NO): YES